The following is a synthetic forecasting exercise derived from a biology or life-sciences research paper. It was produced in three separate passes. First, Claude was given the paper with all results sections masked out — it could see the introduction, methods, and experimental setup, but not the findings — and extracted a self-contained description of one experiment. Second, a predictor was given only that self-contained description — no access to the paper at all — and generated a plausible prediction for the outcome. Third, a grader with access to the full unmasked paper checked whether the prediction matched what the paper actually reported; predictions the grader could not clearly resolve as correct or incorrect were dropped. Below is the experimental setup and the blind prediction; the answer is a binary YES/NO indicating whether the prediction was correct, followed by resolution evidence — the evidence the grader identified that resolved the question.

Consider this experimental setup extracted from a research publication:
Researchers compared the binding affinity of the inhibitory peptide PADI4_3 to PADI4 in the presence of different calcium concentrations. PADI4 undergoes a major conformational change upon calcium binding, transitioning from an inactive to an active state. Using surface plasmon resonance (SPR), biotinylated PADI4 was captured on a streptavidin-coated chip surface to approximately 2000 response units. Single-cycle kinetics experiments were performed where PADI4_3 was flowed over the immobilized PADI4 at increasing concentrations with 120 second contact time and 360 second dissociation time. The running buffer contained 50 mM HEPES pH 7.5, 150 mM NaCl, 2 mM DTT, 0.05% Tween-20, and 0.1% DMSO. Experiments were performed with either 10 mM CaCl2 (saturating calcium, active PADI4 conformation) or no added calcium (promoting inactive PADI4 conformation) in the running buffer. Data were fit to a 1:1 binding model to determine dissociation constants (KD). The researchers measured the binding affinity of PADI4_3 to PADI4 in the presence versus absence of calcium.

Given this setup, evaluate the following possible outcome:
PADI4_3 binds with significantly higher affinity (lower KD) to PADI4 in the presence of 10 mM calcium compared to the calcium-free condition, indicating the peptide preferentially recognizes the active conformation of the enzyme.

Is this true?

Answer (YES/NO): YES